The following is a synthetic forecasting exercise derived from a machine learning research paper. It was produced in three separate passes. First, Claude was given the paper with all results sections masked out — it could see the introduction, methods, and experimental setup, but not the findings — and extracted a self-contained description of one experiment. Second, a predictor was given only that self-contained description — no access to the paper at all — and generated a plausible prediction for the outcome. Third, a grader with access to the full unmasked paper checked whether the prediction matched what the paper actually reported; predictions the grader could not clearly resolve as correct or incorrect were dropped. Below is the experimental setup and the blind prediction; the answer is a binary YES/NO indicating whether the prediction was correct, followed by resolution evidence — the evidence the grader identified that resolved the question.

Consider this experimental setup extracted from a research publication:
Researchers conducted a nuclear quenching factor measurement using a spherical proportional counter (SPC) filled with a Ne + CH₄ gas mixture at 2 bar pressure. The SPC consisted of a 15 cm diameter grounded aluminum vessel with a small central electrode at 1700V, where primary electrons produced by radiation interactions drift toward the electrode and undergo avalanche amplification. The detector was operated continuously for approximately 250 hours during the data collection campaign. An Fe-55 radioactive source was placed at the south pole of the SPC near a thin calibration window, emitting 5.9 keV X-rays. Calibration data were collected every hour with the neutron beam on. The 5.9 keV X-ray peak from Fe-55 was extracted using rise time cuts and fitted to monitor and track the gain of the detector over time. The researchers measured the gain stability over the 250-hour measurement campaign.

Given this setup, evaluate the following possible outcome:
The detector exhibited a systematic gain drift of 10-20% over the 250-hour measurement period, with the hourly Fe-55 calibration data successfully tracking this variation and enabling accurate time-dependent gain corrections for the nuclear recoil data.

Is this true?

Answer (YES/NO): NO